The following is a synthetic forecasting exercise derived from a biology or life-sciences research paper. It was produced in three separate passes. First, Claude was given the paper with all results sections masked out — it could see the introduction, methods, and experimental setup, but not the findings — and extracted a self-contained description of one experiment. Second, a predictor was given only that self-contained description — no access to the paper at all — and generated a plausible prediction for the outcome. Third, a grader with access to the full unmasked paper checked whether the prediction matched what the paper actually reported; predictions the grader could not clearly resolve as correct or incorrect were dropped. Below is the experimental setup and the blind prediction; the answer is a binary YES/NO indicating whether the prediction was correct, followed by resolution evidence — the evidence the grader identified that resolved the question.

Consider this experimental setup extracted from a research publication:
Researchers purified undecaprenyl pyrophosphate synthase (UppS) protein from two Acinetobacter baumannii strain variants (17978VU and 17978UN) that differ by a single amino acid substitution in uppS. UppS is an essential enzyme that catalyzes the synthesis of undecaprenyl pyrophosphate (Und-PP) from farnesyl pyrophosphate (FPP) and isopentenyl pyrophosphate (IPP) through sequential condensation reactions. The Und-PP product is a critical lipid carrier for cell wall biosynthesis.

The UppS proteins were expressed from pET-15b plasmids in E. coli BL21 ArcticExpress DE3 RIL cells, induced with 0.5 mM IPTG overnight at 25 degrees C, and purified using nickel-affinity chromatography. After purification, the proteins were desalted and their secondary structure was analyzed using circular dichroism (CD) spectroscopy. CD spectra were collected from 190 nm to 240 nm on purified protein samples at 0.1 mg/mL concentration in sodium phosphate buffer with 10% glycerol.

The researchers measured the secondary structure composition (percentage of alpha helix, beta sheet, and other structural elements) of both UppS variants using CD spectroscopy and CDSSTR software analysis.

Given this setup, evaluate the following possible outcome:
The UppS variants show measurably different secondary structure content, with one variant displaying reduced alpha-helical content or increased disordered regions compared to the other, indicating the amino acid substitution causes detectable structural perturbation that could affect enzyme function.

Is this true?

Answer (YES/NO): NO